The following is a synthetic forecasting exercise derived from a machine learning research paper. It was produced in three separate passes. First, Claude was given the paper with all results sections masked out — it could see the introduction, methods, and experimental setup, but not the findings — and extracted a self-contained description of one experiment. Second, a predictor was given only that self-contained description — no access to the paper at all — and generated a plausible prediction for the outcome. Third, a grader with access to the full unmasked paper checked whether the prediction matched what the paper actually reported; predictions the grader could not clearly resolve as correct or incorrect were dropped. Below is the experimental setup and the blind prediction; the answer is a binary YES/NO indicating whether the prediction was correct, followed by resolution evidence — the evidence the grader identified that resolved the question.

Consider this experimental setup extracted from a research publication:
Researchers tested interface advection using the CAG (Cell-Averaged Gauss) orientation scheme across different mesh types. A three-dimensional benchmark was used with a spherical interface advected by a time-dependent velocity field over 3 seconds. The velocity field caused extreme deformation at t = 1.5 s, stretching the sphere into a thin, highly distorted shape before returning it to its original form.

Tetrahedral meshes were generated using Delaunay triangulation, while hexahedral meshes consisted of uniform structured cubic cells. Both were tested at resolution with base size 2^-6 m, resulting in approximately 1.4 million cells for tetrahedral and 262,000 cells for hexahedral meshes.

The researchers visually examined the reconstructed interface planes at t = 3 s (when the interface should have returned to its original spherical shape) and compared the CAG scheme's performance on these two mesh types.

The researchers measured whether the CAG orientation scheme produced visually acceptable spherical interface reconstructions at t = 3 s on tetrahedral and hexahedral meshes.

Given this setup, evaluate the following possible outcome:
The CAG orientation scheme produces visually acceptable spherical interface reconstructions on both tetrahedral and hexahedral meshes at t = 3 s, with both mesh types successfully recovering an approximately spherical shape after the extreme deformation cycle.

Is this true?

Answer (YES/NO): NO